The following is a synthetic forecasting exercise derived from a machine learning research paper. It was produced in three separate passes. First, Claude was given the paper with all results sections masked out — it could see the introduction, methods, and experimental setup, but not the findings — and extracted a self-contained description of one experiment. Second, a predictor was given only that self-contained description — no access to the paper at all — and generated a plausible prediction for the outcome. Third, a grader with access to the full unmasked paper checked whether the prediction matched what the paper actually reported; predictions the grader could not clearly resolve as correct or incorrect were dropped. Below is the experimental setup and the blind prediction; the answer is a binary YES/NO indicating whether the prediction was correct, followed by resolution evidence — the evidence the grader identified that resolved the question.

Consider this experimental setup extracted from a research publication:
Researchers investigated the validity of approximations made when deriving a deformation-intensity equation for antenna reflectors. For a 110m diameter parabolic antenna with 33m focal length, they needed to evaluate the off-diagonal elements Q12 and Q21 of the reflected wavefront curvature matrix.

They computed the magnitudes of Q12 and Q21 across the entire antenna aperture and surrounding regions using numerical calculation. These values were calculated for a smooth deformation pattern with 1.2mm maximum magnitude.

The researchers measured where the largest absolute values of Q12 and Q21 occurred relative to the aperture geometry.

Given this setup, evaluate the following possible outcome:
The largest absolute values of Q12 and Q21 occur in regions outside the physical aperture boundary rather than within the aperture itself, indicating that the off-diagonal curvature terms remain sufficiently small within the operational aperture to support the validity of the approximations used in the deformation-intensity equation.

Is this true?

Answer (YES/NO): YES